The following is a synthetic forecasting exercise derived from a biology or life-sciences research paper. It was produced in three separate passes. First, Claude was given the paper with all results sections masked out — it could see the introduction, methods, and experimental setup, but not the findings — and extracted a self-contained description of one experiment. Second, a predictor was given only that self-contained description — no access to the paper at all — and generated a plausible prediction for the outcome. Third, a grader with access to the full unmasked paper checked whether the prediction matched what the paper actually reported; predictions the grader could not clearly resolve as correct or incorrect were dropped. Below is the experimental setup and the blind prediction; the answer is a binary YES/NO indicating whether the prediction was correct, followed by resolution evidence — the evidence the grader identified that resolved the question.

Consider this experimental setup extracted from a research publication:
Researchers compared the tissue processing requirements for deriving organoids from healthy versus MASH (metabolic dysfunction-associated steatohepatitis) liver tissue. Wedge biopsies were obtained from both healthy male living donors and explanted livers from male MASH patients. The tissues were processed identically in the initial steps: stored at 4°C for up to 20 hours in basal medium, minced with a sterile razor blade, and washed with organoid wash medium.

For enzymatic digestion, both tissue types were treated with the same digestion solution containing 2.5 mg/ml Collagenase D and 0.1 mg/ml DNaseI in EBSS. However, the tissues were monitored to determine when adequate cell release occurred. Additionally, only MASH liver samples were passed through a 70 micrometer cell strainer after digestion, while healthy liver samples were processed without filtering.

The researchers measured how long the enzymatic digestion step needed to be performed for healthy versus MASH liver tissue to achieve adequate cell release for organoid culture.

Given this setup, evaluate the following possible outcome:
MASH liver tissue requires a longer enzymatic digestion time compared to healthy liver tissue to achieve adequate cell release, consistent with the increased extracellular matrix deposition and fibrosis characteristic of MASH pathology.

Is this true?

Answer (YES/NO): YES